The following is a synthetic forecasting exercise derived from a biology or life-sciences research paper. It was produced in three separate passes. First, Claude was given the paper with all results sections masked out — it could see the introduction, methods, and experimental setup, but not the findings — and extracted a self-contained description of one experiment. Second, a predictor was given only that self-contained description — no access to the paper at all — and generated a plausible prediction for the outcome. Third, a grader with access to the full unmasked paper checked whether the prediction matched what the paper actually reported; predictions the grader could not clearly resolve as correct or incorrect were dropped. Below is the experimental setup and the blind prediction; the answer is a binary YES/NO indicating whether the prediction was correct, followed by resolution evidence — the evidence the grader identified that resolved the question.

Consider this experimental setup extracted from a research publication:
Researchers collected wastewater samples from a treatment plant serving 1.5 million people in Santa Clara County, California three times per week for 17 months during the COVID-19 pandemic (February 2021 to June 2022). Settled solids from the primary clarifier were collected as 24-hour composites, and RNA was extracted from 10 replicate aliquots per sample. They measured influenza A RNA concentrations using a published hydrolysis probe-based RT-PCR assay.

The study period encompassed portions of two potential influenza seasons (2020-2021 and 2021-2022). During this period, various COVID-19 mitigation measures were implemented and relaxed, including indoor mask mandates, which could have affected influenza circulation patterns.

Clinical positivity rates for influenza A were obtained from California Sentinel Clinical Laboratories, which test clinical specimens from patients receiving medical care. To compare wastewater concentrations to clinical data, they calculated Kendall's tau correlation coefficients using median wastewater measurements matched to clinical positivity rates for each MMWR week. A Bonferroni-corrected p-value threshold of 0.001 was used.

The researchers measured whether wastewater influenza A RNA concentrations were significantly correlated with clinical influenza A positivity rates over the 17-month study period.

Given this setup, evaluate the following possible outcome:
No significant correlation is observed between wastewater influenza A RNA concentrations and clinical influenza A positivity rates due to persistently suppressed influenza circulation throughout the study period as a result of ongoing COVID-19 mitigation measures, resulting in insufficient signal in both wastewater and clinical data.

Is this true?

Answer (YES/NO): NO